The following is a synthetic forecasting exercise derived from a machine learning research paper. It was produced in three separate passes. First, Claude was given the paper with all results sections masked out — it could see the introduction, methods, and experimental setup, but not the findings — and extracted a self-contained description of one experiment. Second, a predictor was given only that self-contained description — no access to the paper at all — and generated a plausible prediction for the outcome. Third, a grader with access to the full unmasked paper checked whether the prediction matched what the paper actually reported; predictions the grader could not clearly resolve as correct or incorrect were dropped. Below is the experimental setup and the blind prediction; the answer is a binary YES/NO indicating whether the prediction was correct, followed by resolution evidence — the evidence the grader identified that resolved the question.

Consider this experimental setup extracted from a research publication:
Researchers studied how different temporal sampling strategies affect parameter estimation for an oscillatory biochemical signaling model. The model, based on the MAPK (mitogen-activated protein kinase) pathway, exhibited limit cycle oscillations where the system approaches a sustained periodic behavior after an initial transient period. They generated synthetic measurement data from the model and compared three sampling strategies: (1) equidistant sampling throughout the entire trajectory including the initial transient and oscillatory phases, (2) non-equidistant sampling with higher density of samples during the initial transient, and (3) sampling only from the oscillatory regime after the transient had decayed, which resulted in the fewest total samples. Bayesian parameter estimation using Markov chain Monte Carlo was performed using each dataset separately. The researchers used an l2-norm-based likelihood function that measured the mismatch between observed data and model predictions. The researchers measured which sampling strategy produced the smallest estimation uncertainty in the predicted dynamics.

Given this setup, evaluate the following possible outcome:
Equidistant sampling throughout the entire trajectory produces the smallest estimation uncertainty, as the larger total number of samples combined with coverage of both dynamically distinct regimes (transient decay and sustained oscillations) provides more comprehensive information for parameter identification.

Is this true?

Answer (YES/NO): NO